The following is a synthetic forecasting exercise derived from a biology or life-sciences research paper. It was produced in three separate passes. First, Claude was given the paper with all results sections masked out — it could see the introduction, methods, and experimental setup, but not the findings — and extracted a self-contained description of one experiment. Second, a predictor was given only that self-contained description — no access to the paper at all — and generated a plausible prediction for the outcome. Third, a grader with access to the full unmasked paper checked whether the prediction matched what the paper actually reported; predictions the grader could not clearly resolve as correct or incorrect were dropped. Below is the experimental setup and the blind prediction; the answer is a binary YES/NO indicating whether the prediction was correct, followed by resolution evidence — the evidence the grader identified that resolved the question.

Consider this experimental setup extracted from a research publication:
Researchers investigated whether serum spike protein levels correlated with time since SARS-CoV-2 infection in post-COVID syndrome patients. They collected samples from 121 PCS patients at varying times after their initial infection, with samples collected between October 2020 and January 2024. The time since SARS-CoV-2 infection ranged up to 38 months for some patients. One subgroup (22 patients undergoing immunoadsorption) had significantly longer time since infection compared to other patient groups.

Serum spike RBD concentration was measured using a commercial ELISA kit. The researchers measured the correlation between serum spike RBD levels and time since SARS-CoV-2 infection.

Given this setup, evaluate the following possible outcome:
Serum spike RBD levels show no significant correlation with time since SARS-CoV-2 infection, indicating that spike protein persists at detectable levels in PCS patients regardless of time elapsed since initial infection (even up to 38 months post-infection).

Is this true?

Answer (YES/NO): YES